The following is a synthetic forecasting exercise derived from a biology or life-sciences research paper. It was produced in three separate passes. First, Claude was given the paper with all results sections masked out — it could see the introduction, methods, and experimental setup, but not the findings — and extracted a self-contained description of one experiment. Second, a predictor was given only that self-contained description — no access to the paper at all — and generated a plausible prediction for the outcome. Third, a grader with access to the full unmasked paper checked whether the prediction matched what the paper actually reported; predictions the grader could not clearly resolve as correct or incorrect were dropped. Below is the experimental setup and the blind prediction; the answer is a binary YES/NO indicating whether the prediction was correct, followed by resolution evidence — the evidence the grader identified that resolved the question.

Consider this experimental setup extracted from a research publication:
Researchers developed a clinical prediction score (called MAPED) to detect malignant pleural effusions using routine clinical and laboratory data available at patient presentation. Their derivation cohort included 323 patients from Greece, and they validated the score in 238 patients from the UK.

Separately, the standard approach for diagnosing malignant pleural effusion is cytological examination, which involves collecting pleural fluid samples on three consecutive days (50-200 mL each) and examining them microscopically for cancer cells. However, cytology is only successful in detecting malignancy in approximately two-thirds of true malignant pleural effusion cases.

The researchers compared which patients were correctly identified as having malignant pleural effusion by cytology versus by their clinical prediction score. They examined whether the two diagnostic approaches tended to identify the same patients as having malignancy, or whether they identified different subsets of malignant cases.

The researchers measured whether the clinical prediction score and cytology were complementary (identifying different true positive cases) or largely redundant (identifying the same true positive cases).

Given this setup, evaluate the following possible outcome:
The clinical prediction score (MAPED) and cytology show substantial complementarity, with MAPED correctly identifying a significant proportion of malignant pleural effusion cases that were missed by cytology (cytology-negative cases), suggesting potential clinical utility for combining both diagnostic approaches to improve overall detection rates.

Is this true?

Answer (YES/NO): YES